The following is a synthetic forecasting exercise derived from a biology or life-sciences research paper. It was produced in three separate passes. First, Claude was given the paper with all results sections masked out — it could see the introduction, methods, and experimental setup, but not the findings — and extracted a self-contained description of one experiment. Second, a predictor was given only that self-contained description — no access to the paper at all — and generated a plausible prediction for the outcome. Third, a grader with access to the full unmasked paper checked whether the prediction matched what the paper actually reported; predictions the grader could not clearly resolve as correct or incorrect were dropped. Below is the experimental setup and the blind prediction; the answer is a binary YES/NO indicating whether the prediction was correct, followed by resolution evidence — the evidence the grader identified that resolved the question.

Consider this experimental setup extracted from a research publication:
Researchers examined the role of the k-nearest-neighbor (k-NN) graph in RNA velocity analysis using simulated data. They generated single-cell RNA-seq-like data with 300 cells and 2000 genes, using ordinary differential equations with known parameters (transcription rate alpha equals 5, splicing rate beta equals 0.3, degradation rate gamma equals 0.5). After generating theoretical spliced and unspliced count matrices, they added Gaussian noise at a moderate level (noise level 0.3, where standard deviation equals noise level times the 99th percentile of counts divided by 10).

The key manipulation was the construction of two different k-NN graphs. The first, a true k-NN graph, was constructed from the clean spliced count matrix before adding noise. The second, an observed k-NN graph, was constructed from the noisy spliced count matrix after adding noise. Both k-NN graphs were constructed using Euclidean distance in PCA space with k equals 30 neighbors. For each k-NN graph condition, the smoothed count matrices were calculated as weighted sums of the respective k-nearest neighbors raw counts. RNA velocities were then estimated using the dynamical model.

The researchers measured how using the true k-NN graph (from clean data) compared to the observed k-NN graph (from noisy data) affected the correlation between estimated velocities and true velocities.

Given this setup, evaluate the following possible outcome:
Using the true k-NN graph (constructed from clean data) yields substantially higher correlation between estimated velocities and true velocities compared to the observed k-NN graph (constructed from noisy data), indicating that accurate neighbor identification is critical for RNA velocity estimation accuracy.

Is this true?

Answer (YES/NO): YES